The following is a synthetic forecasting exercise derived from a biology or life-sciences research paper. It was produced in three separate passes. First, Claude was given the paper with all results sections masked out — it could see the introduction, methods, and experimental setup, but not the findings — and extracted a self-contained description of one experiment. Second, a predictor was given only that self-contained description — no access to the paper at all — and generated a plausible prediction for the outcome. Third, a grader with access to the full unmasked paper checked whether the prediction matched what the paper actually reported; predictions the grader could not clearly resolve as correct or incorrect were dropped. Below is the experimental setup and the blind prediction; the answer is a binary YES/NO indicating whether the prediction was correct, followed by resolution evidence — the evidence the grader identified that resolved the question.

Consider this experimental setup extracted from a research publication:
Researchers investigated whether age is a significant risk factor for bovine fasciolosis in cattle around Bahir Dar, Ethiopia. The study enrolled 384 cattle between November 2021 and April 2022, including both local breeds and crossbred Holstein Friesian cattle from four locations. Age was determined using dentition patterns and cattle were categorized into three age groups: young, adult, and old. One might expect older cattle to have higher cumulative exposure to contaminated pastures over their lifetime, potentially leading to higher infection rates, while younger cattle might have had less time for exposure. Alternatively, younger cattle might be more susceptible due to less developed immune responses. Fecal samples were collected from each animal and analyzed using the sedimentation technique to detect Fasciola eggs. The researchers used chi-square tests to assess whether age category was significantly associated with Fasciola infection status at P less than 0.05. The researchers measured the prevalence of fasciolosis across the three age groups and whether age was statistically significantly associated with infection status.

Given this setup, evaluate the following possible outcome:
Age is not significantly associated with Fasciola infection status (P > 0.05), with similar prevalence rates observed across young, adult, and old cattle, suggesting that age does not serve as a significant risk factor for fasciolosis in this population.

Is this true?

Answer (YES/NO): YES